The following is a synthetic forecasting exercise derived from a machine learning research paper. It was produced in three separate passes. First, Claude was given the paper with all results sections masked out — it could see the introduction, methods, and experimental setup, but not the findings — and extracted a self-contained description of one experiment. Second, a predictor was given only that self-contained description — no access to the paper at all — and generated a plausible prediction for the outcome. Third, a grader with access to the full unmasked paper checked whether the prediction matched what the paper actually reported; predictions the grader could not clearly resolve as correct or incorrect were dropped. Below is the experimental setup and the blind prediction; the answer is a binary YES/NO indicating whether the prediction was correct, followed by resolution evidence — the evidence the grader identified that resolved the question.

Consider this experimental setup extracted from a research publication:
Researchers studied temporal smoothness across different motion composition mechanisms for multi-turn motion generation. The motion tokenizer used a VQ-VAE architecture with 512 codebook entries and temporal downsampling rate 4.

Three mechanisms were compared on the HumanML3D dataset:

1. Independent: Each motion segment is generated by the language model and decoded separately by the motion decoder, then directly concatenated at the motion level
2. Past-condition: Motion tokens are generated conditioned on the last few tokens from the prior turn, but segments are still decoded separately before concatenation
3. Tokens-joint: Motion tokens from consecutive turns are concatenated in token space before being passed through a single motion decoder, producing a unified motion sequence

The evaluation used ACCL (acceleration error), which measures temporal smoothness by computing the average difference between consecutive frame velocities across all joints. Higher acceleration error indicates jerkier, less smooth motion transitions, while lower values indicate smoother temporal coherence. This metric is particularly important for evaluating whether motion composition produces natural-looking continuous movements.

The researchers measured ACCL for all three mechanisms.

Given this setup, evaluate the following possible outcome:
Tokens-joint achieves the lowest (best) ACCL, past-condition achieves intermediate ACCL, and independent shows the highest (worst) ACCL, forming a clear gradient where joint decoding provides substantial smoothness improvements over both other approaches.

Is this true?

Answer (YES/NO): YES